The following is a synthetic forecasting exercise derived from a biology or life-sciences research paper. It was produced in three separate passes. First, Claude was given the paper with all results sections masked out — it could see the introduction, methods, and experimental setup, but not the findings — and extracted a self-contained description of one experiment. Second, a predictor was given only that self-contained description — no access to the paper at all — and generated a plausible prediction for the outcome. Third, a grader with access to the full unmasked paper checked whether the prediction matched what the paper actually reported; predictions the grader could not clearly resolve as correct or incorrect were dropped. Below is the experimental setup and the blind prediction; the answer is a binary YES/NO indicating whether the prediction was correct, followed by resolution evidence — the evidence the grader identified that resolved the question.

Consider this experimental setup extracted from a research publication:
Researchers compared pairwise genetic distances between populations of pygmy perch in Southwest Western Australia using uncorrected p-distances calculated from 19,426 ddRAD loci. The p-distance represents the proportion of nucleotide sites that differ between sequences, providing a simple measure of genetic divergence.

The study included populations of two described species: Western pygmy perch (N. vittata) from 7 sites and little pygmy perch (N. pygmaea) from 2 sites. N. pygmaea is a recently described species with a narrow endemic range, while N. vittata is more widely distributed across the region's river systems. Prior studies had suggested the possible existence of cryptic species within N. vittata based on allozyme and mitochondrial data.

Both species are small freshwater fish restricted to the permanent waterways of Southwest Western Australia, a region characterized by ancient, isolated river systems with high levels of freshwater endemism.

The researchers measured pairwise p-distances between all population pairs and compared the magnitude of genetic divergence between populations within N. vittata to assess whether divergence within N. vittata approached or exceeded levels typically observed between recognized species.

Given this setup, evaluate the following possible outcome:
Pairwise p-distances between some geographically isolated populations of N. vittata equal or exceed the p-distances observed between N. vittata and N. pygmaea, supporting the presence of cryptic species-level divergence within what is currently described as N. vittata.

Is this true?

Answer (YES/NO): YES